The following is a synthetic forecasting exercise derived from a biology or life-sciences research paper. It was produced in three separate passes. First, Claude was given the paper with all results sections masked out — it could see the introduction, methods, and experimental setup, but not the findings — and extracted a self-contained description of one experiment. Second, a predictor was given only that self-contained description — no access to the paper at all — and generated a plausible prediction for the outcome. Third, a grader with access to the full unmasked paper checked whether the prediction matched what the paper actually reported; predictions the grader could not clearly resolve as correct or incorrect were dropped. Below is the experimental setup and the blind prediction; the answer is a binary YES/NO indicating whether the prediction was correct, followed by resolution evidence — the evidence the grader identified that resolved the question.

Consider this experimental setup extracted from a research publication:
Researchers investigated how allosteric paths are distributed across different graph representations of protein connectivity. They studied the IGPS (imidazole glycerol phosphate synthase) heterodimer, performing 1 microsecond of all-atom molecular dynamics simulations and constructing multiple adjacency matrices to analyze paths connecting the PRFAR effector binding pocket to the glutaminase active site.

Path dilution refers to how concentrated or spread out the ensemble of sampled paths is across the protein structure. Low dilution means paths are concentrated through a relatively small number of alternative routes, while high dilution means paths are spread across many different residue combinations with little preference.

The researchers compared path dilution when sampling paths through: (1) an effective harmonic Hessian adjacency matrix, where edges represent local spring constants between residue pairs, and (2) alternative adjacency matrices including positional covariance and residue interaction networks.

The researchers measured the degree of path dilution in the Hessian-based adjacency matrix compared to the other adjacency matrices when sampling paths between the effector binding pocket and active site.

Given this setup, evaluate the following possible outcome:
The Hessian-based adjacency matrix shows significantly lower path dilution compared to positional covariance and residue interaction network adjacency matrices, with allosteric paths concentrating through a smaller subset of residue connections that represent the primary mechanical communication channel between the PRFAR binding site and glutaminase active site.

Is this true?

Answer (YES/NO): YES